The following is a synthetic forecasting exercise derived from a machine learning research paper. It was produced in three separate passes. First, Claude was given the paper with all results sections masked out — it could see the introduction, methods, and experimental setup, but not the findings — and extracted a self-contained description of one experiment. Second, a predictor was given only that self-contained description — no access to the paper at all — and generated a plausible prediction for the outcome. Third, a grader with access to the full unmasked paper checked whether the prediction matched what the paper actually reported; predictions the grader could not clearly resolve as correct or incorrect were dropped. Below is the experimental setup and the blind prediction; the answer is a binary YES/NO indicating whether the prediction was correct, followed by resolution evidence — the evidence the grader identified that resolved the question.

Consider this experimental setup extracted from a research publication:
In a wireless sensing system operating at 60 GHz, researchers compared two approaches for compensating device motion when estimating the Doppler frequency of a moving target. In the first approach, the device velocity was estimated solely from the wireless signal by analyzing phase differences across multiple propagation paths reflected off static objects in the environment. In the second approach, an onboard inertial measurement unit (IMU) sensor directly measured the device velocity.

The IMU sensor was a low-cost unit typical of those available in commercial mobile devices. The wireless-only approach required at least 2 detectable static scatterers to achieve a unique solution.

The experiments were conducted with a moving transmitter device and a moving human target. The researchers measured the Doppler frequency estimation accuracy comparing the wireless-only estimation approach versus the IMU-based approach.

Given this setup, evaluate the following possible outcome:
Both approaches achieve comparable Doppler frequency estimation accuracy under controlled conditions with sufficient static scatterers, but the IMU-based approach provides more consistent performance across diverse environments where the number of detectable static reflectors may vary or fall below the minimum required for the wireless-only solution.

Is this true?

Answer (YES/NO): NO